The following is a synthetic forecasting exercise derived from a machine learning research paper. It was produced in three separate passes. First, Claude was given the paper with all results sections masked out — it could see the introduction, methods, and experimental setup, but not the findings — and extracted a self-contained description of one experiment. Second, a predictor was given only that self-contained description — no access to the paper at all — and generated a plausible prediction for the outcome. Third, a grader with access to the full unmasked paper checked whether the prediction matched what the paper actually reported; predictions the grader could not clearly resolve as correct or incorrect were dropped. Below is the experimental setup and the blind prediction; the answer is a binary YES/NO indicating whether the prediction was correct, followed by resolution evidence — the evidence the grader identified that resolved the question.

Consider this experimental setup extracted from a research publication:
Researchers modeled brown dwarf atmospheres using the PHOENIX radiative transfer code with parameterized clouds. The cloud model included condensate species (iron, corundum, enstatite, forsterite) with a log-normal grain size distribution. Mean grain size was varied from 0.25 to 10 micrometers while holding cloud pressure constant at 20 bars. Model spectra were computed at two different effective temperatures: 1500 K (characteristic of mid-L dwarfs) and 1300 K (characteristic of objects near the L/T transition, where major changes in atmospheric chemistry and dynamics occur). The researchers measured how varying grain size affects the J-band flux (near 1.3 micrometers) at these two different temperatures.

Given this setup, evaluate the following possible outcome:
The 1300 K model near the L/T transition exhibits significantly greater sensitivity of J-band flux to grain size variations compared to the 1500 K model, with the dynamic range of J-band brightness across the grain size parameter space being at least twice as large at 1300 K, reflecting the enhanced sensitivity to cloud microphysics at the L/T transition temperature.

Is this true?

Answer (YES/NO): YES